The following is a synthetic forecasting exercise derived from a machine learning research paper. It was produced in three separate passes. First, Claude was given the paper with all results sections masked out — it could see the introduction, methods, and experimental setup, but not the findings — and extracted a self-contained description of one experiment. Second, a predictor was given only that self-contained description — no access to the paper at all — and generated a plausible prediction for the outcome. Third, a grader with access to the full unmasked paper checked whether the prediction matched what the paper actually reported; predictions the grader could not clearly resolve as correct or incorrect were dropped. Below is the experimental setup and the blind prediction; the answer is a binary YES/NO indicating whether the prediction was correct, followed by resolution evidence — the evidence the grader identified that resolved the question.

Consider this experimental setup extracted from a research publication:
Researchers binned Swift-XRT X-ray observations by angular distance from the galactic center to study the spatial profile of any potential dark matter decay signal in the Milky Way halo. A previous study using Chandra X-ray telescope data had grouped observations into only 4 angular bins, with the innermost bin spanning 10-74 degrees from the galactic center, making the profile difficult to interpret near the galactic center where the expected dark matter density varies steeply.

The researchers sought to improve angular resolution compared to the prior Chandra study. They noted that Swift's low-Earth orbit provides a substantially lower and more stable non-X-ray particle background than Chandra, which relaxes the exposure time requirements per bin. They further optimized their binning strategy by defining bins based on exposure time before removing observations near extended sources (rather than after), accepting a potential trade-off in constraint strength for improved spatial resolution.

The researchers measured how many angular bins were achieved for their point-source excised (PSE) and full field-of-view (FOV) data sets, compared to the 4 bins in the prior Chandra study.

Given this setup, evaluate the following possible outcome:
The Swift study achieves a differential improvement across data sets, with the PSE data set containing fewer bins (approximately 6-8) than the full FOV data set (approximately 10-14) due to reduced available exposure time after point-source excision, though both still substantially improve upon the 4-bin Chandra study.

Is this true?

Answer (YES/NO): NO